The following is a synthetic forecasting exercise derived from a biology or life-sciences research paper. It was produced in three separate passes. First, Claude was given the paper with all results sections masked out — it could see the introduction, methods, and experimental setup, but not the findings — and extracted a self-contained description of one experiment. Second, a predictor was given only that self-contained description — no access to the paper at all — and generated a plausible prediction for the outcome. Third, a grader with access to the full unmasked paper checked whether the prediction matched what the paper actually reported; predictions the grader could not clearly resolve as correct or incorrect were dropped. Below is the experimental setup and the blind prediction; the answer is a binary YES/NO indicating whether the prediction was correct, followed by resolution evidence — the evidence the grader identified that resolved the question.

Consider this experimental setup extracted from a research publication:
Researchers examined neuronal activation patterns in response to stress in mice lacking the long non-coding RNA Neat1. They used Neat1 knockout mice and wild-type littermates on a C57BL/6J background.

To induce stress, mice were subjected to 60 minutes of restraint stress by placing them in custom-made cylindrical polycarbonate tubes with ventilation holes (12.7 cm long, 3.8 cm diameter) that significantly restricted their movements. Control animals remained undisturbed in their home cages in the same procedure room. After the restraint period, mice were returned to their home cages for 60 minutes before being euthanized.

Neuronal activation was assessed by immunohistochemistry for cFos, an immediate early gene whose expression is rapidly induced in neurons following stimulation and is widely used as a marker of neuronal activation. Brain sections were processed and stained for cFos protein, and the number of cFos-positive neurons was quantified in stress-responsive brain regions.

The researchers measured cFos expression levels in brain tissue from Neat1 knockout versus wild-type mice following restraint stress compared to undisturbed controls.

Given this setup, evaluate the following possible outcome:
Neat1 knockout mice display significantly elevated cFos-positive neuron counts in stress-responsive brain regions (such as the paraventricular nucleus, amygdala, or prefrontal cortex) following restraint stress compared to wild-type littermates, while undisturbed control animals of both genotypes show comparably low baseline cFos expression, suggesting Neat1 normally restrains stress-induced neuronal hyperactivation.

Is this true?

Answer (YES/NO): YES